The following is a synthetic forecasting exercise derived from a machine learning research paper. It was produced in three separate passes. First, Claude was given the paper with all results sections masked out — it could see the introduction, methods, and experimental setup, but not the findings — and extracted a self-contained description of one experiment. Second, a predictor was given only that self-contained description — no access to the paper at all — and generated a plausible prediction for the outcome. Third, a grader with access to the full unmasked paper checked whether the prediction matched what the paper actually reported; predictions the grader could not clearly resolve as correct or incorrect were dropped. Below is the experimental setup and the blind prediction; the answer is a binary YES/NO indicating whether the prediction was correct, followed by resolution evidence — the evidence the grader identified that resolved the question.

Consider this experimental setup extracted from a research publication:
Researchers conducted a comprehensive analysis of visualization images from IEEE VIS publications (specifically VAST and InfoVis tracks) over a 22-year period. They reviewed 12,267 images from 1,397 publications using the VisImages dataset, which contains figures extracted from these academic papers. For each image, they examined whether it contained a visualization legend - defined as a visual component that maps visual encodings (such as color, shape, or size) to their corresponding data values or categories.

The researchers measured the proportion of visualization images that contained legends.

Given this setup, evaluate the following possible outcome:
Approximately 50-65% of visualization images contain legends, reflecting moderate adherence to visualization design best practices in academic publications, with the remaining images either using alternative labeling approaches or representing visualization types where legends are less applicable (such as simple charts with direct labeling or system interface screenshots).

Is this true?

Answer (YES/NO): NO